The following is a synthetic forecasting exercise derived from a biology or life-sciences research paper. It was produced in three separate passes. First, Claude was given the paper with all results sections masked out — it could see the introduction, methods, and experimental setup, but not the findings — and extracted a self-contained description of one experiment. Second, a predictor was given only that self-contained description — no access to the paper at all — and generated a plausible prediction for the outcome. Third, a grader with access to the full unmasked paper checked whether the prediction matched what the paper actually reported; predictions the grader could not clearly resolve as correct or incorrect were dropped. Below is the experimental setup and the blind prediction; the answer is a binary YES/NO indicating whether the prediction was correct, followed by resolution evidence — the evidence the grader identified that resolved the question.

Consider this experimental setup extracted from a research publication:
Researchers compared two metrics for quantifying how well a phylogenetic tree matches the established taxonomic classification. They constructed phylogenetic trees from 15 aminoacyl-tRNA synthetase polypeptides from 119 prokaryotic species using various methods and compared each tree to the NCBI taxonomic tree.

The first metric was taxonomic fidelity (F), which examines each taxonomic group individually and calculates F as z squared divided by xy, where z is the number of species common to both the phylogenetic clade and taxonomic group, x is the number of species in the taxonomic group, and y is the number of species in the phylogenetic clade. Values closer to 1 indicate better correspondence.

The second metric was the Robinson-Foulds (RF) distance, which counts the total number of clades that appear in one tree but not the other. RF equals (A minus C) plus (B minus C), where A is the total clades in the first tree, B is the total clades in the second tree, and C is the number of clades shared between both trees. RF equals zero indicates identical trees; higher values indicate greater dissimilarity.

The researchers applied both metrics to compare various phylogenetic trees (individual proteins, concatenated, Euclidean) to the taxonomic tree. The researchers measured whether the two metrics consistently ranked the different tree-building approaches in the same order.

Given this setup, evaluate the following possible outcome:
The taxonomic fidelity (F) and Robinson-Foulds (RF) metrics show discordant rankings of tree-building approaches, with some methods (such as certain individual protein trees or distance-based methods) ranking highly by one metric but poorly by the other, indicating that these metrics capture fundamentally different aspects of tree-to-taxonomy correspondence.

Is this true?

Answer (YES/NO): NO